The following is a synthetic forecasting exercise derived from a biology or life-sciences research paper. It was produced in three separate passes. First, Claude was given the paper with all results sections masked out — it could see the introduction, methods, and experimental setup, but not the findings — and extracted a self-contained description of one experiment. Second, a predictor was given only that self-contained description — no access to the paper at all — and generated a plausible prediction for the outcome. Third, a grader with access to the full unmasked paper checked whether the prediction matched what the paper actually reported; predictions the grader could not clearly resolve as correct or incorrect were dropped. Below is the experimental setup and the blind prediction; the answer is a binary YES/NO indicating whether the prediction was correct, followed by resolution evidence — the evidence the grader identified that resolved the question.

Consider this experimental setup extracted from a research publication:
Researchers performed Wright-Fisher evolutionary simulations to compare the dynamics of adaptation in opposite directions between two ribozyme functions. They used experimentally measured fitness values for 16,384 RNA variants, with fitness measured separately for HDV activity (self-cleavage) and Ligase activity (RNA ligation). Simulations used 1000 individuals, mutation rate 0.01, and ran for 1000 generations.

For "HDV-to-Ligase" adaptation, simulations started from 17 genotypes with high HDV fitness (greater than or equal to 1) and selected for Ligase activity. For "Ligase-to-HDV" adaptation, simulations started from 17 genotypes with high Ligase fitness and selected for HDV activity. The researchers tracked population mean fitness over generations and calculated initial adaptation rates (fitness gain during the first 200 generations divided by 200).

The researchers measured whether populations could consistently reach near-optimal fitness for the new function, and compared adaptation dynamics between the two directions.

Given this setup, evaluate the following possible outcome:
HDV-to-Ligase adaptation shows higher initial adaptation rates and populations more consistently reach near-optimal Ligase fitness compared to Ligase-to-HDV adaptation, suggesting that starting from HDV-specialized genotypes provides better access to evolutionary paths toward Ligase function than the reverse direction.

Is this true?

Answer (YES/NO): YES